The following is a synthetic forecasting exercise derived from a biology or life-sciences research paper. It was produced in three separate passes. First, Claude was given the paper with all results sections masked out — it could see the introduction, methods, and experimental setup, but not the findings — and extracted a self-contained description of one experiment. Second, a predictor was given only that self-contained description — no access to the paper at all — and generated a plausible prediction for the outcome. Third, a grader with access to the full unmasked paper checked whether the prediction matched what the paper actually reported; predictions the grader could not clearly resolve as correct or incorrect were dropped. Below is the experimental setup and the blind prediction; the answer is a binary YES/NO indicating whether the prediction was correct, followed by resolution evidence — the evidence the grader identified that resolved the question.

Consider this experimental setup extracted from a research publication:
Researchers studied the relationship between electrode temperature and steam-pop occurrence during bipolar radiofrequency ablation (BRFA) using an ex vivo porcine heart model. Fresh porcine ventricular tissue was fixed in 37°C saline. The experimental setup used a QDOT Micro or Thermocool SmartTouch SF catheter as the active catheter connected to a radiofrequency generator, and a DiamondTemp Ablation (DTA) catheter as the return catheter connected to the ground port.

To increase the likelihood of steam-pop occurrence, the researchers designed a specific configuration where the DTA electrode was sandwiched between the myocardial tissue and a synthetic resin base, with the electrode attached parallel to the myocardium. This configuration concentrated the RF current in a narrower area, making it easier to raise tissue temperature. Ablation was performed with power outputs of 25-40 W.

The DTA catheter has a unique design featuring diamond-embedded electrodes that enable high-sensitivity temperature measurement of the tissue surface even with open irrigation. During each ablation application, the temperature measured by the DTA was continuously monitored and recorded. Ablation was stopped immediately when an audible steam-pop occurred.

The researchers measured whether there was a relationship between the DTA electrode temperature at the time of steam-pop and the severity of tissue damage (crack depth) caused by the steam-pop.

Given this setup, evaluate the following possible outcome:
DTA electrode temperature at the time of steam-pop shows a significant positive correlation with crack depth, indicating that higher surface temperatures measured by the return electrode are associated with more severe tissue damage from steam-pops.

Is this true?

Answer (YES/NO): YES